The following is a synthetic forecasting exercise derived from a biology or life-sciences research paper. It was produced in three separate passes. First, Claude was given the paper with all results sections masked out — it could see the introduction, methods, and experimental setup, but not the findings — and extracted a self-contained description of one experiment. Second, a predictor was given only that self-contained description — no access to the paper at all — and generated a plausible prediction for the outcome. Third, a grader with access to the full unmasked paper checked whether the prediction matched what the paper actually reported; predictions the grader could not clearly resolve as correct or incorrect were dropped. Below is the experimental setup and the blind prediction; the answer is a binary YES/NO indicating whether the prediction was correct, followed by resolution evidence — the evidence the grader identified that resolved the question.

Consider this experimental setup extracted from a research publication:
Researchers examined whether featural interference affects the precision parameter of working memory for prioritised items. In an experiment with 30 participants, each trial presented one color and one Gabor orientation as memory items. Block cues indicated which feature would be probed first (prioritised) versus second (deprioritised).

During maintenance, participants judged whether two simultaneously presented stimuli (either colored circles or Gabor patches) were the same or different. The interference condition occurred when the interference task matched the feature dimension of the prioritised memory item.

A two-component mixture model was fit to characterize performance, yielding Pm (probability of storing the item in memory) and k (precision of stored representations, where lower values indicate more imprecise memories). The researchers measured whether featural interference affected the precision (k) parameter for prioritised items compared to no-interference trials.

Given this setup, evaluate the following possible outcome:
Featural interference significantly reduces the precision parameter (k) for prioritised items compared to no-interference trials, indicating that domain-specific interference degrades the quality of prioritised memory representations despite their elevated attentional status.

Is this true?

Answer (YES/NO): YES